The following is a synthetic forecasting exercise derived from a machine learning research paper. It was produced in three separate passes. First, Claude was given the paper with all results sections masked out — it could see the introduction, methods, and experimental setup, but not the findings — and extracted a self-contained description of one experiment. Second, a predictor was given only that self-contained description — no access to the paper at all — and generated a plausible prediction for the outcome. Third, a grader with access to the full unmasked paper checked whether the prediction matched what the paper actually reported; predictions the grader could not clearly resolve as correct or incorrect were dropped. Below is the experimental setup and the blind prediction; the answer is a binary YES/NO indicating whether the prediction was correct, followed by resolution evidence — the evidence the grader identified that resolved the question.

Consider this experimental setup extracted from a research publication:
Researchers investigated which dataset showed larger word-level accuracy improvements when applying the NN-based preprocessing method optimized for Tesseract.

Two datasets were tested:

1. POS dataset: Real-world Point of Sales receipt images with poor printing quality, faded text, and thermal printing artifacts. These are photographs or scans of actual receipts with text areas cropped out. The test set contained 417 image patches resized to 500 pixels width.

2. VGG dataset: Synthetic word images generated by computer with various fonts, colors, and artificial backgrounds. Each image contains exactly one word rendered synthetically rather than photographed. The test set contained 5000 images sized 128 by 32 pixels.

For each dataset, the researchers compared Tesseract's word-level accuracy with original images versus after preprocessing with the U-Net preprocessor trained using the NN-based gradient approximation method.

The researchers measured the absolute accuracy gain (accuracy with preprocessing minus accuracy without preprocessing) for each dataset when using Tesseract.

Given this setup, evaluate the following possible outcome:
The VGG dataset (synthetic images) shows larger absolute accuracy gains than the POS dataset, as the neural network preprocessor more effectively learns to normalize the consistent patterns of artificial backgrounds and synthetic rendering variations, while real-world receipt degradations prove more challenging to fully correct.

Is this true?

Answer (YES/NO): YES